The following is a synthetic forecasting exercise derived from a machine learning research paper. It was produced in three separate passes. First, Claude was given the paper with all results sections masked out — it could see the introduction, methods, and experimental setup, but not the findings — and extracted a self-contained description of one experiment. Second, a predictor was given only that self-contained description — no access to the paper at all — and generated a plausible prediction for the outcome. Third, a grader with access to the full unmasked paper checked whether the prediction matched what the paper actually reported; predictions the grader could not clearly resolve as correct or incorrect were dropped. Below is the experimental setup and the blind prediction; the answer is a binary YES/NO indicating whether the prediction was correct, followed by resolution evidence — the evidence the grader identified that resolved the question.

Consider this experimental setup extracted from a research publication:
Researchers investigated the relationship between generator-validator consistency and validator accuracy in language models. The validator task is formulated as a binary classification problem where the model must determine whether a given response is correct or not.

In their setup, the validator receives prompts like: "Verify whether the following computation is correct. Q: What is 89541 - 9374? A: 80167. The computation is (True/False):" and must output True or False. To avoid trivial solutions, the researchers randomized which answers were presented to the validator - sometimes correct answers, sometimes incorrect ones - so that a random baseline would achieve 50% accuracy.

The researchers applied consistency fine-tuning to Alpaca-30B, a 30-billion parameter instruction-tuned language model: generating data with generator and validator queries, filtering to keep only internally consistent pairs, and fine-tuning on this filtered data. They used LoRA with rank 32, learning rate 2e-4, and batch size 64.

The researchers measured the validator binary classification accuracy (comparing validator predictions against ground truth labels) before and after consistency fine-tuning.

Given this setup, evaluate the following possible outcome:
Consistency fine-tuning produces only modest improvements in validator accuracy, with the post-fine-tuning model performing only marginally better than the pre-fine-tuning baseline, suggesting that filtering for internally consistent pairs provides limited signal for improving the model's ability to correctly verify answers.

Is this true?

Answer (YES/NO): NO